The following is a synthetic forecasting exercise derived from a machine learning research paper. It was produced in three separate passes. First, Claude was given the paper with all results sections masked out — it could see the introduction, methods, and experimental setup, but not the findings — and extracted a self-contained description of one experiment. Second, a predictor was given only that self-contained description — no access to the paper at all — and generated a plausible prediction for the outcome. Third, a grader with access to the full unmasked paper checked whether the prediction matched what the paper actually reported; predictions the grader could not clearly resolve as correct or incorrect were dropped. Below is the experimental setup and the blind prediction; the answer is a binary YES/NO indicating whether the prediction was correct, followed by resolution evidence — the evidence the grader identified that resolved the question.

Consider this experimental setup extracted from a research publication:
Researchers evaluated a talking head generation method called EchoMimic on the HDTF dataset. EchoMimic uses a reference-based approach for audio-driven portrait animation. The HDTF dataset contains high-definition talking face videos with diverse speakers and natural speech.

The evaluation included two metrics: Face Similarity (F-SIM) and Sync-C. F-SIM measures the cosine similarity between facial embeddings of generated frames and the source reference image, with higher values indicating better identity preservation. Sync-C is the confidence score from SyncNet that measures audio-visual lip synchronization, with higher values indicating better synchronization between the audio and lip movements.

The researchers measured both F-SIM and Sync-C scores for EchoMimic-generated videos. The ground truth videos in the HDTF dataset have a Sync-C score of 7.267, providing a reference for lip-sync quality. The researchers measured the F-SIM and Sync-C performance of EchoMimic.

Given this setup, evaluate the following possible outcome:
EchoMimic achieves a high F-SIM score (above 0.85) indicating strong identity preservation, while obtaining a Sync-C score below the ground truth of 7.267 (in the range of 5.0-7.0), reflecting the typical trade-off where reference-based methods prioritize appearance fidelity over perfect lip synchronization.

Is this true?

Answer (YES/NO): NO